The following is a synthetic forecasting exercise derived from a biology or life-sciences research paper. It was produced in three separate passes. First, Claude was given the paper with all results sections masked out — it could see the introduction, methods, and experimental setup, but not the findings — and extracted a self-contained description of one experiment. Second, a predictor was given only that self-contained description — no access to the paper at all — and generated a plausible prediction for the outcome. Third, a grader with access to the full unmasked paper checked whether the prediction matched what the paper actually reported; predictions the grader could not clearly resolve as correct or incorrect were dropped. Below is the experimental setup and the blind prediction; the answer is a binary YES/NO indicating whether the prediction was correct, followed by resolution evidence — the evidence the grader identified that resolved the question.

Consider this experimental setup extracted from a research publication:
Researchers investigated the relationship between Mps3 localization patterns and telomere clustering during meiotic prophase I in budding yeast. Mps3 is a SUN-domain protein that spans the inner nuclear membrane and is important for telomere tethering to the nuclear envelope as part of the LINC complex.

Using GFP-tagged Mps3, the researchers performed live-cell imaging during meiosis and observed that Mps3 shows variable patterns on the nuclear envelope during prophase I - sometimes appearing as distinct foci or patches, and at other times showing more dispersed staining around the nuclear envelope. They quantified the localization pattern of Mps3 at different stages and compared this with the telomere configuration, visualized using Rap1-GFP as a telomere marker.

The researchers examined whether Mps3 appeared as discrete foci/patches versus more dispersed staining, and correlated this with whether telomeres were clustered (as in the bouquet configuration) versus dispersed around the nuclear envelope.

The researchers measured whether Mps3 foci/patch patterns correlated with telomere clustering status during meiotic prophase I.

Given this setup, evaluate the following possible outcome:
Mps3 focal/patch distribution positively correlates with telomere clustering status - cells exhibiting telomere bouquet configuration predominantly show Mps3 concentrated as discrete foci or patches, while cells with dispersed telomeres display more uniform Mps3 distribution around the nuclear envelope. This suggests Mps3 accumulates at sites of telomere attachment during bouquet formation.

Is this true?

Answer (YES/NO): YES